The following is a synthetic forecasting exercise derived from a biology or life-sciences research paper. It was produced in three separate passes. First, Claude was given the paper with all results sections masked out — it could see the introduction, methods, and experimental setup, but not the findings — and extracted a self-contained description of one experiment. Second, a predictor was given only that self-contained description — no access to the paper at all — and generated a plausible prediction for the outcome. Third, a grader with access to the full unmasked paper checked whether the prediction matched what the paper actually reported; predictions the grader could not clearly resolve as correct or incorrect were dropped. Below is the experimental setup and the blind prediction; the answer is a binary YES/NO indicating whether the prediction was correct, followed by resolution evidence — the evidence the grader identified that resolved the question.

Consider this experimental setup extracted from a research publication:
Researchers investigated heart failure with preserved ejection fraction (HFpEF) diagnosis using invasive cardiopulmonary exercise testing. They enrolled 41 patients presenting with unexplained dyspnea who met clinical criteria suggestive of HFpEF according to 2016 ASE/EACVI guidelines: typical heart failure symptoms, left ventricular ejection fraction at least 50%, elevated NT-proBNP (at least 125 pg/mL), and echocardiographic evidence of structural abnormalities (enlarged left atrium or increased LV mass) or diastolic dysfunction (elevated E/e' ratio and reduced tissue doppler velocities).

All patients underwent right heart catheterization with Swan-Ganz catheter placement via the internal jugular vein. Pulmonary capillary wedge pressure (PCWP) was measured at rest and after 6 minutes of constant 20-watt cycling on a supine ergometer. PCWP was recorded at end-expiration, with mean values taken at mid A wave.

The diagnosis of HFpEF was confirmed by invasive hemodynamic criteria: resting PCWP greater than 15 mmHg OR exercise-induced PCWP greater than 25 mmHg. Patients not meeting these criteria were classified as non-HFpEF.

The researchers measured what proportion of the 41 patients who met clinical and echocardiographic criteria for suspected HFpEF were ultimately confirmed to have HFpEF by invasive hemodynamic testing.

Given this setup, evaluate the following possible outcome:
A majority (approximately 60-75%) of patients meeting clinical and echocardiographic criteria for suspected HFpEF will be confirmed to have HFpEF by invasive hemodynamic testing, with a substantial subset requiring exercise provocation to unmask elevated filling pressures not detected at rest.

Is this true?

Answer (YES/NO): NO